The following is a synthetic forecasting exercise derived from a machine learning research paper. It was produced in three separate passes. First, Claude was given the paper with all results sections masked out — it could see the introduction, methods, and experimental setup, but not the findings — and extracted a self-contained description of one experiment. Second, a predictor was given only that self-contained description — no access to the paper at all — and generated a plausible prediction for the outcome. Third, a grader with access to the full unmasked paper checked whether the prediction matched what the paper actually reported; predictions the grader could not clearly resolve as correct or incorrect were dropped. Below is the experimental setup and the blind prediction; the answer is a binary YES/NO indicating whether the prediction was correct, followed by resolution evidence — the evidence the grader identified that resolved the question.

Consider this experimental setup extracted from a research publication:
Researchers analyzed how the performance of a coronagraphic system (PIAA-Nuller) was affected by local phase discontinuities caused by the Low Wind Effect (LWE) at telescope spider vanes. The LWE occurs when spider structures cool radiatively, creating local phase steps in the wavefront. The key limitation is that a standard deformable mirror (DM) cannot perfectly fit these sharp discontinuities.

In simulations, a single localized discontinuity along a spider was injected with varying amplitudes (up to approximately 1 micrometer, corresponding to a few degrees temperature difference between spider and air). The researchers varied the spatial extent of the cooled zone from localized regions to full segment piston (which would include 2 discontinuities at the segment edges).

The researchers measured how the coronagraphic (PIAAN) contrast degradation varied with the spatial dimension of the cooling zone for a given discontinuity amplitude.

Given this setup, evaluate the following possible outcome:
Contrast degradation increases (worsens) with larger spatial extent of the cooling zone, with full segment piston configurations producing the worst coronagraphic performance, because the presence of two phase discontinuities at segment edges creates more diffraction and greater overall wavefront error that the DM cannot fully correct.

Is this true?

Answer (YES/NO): NO